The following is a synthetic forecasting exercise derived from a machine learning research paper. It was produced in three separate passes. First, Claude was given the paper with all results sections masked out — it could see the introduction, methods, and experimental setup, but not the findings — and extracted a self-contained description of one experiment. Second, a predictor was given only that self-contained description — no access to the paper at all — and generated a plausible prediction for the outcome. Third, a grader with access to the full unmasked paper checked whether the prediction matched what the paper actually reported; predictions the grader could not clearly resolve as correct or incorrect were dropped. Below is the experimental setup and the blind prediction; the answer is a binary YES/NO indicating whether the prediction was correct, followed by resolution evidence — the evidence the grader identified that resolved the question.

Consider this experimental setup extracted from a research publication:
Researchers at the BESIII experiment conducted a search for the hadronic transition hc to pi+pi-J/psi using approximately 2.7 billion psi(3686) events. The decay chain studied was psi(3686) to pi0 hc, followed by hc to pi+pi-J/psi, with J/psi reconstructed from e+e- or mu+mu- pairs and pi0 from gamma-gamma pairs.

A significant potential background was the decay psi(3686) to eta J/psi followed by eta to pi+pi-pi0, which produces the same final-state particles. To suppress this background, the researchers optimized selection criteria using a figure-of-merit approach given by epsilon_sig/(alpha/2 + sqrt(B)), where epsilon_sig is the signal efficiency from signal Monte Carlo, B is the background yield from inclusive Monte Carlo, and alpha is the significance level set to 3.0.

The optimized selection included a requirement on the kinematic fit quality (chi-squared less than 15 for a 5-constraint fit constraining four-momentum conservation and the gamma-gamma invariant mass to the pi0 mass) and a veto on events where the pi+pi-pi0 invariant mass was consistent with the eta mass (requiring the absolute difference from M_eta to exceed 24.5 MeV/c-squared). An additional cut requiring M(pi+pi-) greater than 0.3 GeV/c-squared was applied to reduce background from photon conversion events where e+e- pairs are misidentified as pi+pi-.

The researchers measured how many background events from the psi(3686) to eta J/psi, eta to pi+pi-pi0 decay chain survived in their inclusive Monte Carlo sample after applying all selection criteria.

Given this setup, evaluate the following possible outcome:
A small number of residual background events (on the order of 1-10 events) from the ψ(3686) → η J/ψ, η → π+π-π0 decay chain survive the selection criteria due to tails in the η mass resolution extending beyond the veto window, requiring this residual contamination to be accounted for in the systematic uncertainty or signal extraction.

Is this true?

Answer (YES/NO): YES